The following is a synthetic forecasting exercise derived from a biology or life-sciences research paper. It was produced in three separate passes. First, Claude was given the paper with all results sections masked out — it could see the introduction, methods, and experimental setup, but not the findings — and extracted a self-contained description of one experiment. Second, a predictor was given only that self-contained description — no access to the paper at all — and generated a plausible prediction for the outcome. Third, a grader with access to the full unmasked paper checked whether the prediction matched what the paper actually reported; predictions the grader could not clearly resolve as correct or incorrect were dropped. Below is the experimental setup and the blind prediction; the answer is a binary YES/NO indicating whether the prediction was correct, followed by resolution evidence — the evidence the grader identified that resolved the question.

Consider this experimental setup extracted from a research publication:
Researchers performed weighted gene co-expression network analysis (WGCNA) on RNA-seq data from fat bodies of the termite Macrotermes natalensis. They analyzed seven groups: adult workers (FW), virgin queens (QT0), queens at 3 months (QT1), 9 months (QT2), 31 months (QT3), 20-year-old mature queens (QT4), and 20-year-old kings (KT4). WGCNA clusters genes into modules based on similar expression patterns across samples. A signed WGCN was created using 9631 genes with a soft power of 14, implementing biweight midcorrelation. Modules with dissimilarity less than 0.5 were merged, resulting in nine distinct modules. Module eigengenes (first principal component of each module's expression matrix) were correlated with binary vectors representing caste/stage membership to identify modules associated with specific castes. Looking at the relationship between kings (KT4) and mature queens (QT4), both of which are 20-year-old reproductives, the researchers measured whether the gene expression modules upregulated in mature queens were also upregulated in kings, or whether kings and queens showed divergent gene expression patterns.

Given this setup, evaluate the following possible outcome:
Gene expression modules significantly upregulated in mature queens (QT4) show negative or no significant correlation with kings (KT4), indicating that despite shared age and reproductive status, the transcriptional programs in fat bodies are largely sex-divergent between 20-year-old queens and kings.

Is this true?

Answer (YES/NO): NO